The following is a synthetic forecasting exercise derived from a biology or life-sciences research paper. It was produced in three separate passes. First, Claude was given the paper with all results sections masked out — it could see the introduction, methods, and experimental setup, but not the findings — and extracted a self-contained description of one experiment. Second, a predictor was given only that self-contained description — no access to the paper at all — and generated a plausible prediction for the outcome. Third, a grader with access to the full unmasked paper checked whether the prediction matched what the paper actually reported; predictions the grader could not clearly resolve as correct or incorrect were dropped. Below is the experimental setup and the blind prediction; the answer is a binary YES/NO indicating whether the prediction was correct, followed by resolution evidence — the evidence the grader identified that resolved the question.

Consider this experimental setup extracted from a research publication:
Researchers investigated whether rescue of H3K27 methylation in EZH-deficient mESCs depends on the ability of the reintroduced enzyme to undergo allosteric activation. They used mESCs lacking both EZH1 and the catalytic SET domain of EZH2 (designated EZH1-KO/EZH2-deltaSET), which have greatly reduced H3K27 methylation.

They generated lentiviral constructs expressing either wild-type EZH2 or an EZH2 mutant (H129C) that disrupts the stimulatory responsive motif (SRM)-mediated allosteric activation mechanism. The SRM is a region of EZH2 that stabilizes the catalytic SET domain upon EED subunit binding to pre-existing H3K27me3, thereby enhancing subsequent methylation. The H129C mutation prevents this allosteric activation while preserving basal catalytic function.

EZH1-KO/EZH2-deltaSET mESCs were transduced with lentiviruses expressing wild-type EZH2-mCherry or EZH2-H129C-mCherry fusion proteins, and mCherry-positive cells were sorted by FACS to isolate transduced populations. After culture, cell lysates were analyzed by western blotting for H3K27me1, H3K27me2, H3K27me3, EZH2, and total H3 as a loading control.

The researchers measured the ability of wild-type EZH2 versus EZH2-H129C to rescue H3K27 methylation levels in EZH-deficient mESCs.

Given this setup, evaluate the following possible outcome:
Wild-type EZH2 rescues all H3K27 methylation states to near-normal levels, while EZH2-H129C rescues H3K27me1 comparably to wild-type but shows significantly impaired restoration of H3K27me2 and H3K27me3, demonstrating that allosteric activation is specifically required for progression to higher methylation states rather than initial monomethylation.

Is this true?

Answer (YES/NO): YES